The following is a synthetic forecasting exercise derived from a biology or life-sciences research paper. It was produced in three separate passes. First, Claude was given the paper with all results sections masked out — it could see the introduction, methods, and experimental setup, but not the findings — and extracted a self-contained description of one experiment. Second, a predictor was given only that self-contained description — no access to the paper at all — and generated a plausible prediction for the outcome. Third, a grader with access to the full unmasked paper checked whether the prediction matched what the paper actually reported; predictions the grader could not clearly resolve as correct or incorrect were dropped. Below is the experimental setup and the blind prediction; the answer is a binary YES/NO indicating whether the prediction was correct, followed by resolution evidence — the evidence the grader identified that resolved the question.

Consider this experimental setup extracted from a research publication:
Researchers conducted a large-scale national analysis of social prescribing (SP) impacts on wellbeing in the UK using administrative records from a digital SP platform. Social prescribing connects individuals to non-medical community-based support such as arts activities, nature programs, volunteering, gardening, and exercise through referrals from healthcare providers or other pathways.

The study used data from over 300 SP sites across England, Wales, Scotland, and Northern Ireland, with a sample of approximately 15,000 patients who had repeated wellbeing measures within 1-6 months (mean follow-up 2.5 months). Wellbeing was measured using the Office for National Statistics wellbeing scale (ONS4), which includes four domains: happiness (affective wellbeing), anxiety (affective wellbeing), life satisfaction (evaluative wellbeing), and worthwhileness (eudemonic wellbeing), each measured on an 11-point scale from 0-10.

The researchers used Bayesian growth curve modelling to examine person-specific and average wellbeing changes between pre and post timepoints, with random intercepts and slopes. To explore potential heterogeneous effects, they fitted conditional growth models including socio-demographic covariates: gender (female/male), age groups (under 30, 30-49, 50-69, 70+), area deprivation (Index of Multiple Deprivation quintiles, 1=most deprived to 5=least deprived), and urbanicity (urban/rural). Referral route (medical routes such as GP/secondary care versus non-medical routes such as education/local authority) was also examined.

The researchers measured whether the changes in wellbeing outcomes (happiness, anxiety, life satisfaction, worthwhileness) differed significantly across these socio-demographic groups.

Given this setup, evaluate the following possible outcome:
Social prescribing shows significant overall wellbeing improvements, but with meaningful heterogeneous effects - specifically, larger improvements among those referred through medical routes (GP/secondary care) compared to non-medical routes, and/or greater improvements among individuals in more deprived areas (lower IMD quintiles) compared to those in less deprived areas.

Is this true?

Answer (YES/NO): NO